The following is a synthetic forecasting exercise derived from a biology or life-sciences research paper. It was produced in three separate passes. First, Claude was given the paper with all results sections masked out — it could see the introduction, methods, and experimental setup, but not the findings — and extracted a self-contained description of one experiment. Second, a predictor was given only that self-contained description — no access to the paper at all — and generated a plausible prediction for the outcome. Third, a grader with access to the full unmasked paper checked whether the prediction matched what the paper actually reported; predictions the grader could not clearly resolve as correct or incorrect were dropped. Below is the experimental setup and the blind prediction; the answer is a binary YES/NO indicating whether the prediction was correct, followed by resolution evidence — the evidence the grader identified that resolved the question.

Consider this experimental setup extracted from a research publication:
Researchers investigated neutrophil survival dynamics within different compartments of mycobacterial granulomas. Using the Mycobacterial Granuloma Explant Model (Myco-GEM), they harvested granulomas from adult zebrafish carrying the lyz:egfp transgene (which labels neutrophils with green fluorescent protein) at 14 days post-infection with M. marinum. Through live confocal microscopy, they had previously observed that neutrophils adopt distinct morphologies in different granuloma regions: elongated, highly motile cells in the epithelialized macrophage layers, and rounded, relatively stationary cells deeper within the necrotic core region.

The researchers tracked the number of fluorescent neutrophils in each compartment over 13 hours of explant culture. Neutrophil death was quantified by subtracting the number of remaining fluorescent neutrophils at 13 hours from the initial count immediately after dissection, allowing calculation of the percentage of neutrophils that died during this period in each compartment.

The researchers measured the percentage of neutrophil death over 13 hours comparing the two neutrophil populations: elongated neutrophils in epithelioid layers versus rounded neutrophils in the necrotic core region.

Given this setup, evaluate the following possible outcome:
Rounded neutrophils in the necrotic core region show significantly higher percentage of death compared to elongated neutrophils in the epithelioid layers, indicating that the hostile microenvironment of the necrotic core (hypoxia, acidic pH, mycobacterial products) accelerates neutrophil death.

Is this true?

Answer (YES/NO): YES